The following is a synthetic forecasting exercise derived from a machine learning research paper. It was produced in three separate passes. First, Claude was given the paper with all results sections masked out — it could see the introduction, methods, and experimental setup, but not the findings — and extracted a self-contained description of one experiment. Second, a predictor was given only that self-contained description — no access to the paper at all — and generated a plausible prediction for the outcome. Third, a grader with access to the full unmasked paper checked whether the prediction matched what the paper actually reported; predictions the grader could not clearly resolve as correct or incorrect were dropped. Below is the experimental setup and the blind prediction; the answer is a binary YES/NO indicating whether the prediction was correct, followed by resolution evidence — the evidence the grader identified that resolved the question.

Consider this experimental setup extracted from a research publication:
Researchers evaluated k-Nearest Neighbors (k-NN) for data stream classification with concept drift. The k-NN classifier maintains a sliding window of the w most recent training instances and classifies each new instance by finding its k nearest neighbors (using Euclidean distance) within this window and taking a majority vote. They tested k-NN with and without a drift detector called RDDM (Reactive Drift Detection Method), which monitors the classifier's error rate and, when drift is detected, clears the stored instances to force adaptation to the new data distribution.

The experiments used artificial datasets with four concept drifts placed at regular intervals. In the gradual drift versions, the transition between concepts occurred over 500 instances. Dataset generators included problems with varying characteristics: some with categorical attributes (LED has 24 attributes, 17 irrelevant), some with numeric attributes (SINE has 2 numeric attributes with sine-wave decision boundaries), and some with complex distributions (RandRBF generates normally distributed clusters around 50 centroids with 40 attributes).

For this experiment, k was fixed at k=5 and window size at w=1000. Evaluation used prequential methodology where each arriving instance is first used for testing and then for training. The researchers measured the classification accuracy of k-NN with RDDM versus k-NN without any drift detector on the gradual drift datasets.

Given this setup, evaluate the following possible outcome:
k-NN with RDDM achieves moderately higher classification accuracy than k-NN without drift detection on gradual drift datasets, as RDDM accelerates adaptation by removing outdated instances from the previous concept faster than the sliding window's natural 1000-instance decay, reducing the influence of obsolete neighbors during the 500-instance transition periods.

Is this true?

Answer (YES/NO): NO